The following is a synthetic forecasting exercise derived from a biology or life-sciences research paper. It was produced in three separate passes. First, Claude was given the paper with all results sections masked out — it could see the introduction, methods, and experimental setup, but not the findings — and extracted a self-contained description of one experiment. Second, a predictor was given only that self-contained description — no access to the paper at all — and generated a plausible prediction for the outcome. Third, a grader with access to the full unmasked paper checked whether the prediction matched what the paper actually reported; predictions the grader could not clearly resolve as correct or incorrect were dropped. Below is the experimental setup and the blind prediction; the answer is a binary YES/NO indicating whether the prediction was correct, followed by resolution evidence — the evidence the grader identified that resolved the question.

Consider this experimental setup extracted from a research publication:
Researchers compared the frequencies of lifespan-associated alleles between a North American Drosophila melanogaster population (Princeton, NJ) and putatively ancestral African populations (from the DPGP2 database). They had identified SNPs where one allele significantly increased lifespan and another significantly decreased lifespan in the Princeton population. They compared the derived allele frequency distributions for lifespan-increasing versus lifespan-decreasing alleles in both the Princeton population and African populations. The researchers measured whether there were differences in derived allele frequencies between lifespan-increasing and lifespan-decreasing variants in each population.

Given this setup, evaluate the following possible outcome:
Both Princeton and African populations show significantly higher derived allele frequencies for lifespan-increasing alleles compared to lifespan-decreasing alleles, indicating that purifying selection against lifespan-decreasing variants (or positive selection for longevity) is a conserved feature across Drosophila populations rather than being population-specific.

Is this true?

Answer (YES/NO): NO